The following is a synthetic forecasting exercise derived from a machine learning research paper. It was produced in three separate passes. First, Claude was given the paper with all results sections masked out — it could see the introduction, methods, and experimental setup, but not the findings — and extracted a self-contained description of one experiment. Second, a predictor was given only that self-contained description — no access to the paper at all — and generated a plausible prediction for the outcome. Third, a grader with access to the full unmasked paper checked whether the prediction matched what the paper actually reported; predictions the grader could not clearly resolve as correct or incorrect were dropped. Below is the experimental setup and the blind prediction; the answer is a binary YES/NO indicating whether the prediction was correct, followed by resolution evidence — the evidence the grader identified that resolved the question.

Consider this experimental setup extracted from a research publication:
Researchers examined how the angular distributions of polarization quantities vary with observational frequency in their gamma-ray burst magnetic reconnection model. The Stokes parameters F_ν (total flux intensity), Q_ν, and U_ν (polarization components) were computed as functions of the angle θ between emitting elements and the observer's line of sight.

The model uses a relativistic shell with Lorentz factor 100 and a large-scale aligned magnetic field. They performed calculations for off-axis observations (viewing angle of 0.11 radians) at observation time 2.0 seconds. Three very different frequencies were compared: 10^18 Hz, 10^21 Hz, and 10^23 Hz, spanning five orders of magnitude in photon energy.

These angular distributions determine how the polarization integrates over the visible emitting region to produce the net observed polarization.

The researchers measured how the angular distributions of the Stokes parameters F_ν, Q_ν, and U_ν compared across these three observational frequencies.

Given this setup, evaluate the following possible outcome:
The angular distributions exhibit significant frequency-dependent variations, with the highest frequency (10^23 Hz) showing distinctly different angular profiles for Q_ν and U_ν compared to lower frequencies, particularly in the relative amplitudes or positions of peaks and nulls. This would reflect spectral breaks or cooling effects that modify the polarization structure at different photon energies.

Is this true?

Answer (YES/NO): NO